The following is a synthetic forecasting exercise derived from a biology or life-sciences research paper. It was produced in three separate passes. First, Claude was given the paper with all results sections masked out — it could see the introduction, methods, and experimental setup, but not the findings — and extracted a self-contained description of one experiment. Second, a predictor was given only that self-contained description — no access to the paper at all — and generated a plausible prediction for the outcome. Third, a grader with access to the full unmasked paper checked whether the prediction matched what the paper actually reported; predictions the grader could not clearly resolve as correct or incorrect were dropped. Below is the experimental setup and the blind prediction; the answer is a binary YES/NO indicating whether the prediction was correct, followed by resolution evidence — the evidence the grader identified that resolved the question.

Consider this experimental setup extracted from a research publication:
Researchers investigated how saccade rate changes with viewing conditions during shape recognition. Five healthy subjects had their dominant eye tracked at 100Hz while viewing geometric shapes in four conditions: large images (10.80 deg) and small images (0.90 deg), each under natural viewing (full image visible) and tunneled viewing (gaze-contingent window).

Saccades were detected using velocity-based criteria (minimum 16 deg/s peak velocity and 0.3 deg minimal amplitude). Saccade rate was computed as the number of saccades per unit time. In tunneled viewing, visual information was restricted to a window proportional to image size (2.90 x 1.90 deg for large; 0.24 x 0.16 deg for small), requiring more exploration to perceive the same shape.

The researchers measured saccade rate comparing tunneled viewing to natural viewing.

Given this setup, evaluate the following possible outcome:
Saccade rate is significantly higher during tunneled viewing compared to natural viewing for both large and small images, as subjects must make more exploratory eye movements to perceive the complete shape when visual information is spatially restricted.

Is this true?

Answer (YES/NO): NO